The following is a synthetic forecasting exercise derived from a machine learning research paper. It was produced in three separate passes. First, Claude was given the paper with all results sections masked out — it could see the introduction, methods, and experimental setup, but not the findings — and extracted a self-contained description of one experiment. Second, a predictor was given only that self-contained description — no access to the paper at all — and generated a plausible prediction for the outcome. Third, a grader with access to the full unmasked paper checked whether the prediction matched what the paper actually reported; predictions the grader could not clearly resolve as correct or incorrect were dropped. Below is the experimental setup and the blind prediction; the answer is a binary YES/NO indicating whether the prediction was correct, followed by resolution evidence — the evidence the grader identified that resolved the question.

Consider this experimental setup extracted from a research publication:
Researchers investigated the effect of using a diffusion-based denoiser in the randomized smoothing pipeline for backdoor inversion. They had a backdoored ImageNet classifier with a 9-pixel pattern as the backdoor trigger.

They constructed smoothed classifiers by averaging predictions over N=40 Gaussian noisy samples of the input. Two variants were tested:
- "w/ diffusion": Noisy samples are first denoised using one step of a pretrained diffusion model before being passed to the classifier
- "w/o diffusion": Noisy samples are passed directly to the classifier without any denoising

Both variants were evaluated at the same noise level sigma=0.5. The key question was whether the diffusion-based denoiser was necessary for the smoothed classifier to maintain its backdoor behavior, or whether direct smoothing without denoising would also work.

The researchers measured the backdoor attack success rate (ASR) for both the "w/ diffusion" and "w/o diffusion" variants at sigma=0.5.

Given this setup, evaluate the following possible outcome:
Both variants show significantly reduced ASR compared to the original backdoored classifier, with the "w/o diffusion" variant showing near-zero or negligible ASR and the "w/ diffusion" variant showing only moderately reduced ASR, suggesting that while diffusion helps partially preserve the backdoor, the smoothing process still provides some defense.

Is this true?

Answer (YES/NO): NO